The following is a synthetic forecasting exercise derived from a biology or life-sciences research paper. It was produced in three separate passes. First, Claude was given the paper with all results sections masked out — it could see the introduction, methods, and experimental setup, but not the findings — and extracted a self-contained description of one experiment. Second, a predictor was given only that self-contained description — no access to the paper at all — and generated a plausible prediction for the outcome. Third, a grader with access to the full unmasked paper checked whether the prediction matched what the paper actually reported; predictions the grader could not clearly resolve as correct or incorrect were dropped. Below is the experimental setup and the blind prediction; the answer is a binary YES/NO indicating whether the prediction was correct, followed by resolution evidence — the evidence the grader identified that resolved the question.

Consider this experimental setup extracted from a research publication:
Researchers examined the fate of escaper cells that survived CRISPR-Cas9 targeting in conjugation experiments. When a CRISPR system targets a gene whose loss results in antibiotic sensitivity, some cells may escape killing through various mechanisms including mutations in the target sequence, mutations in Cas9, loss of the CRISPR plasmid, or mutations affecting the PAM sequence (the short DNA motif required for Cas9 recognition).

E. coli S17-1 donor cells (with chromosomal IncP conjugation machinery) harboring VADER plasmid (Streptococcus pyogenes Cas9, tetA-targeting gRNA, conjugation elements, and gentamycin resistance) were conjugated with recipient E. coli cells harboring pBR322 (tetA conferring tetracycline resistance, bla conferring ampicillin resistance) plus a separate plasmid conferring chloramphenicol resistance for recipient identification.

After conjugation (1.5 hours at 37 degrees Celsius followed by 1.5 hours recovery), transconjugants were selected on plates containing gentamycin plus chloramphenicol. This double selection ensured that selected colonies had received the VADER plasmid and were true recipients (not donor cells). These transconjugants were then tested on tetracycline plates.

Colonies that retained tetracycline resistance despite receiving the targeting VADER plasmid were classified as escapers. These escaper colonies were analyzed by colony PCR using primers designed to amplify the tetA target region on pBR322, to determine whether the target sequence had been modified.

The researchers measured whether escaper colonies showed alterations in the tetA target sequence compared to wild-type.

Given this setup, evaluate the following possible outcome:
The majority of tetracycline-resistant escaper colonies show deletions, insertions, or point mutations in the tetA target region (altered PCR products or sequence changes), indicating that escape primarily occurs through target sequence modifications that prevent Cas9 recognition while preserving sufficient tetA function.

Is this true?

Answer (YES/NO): NO